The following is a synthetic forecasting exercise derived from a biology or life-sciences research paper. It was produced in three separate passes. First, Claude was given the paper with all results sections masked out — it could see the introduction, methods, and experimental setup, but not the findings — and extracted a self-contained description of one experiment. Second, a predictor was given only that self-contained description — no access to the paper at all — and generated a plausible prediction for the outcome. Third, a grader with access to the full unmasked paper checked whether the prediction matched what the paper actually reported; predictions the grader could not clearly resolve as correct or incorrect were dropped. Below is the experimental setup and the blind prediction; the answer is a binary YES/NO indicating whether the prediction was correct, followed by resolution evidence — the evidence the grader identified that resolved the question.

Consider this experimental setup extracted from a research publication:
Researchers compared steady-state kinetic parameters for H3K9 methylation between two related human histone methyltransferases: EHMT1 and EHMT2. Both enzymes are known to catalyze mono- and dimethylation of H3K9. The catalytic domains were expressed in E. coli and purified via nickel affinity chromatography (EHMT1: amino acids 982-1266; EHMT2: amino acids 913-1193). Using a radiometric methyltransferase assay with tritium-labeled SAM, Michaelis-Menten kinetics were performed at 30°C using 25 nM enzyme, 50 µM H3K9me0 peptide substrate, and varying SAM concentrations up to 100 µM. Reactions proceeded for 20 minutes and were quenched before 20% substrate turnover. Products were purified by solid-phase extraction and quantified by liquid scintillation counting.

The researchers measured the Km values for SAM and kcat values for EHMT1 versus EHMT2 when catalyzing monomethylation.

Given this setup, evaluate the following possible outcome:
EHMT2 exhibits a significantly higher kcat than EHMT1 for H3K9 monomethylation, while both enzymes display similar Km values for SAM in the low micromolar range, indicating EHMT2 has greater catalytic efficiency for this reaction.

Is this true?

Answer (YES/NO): NO